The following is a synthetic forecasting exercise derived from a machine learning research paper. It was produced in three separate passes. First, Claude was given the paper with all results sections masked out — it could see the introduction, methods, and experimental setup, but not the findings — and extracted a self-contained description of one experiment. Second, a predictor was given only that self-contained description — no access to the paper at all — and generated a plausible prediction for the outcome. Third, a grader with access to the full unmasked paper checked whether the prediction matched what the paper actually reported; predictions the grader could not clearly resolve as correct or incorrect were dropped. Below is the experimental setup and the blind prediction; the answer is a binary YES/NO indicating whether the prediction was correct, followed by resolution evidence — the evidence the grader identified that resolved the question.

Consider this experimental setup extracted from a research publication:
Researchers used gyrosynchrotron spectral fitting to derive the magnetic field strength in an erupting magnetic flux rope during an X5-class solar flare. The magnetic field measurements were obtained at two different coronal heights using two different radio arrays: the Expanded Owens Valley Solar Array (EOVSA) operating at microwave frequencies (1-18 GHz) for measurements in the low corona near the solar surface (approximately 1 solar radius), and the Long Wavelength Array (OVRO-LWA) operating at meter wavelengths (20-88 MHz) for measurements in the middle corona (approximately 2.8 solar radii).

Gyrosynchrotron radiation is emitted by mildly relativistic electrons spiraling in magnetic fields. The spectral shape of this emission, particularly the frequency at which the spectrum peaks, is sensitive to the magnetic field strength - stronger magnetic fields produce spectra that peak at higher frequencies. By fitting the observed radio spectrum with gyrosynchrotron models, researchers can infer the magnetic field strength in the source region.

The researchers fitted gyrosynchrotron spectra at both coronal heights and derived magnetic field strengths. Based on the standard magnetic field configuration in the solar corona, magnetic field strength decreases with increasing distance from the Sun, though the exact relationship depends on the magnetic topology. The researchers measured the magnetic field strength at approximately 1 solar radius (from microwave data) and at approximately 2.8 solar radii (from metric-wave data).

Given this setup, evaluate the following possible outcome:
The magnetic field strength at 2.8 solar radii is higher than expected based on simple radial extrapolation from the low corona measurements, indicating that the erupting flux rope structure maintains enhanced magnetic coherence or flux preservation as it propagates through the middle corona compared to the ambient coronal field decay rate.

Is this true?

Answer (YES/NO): NO